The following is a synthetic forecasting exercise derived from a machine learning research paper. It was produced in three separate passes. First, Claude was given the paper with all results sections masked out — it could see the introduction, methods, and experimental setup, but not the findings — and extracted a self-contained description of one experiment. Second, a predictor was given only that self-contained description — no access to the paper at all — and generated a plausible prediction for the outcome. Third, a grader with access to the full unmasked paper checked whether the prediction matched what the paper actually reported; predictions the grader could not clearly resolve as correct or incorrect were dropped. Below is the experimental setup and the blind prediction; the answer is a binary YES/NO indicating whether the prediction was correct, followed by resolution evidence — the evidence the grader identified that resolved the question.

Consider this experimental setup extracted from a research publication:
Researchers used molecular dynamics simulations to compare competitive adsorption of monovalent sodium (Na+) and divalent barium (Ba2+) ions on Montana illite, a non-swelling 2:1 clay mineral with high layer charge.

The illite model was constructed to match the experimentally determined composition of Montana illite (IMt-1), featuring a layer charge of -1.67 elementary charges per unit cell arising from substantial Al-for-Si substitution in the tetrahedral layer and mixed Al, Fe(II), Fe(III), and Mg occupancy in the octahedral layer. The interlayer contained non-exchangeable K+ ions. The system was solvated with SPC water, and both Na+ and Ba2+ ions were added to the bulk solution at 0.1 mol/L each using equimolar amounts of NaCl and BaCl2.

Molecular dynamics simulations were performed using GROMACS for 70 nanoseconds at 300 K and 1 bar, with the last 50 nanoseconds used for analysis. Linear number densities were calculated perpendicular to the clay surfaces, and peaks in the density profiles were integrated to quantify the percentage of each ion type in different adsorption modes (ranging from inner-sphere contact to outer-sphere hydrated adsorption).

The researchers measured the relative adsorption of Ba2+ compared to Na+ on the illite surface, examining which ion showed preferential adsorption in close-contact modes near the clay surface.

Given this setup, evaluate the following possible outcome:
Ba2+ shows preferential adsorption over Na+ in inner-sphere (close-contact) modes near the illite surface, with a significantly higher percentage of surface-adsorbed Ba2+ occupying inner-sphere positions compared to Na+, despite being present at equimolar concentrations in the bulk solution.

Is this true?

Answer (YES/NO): NO